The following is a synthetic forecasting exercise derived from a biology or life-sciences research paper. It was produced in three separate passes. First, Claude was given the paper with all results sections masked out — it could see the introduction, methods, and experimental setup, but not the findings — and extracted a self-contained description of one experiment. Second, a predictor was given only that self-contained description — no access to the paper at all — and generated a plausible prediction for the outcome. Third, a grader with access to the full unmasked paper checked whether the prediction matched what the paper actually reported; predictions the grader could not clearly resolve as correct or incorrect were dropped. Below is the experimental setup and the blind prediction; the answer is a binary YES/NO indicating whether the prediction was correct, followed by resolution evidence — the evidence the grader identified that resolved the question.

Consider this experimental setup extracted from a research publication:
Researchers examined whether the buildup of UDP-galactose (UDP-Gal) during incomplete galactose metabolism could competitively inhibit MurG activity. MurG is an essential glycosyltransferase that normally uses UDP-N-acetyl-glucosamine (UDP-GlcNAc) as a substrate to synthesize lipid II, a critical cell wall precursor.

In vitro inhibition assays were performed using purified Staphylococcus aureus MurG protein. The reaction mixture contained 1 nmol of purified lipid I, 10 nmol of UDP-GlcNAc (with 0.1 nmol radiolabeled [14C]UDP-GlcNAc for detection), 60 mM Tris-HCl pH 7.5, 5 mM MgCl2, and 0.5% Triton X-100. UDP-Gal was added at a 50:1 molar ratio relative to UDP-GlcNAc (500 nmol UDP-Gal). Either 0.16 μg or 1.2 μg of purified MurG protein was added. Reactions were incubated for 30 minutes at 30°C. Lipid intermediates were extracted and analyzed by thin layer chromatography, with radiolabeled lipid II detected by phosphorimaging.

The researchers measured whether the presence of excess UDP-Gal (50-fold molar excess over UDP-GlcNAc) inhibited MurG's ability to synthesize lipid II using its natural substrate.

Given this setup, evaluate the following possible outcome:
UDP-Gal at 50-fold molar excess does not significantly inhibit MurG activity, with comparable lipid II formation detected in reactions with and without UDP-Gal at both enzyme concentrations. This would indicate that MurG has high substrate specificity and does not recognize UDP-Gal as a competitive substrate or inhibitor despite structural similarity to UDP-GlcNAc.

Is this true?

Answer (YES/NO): NO